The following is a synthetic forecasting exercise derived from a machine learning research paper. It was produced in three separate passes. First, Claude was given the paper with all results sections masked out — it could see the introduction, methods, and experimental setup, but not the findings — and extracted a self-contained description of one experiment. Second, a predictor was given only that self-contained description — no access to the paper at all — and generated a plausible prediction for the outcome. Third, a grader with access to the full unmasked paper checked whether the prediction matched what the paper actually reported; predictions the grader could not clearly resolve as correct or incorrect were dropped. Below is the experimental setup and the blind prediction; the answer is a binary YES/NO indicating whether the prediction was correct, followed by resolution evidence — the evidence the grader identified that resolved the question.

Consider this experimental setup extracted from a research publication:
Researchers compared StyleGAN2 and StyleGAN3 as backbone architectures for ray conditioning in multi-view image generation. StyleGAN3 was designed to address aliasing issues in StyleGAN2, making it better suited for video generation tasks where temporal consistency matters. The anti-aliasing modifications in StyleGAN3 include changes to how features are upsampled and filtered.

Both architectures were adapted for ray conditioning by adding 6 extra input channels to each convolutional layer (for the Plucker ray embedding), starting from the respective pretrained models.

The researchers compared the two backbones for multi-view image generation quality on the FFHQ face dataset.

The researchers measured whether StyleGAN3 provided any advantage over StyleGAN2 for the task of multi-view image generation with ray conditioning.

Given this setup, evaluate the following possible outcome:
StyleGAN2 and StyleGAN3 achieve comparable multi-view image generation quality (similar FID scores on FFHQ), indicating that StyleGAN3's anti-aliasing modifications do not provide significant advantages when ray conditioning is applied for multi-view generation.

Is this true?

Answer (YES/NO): NO